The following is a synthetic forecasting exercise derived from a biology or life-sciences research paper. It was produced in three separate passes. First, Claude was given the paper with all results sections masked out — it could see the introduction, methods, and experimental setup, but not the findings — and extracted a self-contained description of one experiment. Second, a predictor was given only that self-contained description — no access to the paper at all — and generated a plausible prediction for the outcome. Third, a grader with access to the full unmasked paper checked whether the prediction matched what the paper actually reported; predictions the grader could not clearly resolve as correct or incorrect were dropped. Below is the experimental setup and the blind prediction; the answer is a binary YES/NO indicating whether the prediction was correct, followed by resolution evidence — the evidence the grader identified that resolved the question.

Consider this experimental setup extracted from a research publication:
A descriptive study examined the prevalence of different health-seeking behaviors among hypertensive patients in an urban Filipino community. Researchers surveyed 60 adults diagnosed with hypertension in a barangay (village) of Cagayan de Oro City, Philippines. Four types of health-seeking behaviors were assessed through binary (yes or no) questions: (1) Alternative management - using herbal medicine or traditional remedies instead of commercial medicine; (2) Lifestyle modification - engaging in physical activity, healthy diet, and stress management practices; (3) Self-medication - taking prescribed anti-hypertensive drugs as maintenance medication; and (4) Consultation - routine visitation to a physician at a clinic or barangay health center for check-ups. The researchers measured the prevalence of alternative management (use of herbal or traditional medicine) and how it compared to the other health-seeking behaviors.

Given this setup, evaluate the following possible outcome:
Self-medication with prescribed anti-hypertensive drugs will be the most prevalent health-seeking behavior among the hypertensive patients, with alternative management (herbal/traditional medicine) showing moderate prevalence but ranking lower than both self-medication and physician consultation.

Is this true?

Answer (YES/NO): NO